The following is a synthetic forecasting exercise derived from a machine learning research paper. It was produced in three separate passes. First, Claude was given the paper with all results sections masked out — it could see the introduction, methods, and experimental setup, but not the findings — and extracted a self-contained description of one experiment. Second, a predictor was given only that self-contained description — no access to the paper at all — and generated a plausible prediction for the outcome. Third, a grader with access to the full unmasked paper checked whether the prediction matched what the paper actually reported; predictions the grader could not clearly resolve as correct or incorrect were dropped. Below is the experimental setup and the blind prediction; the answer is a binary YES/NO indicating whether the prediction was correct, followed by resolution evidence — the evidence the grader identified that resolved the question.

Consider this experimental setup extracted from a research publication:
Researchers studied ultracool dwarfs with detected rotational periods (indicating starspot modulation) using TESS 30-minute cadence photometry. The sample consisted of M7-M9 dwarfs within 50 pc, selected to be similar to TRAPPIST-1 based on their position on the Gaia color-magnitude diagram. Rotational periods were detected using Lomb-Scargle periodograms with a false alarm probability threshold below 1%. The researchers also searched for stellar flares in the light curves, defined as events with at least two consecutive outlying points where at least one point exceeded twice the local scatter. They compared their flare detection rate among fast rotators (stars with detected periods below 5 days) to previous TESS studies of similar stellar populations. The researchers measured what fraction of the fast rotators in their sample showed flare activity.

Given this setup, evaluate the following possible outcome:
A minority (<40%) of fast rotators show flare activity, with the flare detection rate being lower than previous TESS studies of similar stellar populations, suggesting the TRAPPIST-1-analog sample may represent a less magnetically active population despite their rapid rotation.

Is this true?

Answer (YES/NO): NO